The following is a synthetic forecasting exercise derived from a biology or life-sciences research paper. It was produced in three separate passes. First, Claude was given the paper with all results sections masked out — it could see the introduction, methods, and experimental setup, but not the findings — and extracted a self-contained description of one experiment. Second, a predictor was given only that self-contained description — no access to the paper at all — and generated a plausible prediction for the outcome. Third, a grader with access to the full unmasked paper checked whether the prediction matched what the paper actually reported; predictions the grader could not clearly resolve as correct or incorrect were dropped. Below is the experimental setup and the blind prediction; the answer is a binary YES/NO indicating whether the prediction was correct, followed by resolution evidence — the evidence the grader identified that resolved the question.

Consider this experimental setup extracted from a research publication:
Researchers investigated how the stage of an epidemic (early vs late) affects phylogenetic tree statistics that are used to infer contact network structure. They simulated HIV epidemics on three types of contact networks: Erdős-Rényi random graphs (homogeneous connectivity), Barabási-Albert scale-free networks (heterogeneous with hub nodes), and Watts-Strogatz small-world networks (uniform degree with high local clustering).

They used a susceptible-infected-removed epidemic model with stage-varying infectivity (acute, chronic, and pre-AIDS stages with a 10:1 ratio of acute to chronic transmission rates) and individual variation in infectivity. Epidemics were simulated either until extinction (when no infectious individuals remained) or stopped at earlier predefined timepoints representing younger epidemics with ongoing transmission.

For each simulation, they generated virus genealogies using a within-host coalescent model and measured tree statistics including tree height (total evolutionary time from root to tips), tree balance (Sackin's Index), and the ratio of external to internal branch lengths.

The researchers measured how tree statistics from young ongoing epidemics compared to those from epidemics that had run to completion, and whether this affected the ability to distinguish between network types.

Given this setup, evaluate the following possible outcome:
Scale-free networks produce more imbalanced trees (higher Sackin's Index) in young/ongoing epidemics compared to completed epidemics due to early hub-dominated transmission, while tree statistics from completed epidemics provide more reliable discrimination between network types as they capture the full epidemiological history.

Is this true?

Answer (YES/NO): NO